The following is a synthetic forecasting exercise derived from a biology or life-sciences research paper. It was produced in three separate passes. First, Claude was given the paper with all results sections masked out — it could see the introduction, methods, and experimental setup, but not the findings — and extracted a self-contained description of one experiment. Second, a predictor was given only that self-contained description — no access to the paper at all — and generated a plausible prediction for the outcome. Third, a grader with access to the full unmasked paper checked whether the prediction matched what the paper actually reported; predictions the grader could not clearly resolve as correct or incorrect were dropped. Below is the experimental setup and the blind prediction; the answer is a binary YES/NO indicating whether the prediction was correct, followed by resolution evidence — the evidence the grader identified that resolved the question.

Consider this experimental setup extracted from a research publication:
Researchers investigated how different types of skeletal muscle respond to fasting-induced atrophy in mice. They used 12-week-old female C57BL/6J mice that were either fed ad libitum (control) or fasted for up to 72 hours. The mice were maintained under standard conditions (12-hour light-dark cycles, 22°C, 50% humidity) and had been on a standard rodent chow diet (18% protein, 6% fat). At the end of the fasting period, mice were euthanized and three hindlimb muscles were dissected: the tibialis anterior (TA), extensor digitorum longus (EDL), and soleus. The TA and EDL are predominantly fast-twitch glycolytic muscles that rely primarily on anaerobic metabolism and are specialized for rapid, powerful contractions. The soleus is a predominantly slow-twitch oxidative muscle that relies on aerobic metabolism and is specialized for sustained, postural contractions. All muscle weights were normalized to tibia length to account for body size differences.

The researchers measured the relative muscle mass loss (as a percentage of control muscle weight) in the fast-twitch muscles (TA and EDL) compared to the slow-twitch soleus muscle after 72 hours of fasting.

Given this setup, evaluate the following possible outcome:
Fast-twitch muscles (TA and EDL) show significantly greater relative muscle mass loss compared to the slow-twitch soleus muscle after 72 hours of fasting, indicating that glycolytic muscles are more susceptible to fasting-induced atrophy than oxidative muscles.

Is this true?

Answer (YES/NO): YES